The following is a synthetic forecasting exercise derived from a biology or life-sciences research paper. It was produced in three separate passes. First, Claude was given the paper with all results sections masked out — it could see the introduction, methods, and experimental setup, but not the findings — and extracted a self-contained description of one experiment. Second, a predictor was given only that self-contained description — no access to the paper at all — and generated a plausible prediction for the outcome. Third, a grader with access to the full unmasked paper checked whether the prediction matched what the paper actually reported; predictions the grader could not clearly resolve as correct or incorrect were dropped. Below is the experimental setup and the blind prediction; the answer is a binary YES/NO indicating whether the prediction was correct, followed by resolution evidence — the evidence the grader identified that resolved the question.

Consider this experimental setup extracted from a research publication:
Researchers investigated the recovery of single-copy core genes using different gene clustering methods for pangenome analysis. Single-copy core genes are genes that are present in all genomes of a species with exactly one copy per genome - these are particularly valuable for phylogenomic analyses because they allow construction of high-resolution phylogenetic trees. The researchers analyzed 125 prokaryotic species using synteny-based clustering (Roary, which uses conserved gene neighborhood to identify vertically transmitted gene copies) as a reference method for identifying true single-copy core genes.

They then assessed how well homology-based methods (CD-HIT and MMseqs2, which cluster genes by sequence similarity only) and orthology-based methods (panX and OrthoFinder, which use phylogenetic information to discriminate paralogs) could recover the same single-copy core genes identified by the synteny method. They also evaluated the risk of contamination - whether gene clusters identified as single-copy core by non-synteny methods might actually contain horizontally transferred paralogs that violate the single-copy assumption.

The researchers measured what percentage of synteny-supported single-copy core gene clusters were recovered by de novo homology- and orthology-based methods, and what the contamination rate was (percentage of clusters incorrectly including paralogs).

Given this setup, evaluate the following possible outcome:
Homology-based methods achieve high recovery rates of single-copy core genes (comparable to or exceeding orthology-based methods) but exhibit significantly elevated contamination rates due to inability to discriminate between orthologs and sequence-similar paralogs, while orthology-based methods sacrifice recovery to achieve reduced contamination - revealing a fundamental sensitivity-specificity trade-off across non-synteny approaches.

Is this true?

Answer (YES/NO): NO